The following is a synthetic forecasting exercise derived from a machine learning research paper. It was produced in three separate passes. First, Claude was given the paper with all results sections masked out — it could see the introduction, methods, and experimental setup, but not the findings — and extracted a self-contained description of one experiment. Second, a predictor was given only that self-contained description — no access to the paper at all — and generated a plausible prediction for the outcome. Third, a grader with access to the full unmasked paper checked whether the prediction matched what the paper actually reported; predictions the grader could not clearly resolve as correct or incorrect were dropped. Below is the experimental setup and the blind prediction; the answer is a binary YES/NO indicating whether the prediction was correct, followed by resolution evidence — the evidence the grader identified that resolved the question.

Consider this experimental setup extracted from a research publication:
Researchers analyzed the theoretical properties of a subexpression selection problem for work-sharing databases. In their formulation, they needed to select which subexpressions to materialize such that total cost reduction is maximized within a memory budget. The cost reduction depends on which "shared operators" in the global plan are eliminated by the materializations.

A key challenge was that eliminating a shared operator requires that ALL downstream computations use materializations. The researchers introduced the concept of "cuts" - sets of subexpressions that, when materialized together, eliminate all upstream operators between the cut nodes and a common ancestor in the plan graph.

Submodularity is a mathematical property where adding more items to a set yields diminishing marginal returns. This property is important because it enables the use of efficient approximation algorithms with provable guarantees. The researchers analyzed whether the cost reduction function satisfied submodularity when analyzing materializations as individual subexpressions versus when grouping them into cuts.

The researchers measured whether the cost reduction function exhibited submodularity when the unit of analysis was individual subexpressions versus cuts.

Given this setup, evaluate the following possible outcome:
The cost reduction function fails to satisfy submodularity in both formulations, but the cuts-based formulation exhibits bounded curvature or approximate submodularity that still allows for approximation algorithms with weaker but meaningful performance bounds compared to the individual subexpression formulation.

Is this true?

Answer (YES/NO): NO